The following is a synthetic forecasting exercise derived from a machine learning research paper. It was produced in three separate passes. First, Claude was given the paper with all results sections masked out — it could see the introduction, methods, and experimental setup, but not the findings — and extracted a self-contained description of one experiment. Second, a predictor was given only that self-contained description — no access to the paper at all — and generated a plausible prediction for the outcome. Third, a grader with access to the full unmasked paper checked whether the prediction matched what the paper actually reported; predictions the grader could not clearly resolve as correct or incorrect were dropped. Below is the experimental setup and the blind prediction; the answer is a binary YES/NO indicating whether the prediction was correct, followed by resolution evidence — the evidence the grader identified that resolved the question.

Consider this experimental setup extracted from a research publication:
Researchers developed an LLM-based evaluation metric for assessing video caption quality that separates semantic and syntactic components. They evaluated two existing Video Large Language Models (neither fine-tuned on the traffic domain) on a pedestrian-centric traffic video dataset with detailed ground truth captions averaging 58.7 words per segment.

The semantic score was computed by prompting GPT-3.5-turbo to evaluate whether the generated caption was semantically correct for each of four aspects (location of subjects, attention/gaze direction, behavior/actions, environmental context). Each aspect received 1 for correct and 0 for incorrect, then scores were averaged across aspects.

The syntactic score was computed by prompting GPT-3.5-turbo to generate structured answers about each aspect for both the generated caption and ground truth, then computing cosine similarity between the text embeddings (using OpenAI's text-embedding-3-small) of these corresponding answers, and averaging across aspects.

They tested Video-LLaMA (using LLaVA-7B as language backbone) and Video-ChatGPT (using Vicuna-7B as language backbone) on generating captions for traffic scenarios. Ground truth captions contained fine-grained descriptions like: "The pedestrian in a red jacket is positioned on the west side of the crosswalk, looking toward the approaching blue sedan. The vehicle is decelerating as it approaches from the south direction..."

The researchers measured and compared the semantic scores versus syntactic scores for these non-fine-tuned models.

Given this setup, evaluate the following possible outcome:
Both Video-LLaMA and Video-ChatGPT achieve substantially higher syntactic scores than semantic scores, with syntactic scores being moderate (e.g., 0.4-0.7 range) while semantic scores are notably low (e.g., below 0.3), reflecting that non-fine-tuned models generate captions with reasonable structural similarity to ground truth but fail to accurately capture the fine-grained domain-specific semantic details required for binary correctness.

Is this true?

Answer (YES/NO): YES